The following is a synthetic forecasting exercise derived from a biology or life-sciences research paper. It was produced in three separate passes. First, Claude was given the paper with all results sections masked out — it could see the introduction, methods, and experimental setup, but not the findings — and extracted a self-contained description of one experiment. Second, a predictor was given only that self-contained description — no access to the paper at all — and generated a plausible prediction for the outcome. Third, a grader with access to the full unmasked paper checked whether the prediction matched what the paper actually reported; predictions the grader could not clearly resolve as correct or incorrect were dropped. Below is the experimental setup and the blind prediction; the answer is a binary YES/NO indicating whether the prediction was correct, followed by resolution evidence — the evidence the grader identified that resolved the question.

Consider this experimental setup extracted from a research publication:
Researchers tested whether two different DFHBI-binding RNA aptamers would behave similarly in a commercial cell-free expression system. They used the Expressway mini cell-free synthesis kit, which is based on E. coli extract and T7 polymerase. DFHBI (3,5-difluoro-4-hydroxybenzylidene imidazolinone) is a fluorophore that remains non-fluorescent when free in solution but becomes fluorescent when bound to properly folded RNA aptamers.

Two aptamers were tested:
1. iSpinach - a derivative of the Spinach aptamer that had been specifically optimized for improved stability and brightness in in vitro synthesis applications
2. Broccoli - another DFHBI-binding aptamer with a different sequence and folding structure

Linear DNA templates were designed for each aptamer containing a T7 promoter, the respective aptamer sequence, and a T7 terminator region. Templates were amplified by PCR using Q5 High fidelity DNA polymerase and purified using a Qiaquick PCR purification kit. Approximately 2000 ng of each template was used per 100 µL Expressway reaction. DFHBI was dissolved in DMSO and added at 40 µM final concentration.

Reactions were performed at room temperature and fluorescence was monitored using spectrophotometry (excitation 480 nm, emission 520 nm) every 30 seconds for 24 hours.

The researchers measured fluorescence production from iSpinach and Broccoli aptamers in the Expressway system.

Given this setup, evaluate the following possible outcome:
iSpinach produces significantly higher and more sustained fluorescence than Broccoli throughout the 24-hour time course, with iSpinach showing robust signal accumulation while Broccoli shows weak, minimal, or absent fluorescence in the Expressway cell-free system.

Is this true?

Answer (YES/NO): NO